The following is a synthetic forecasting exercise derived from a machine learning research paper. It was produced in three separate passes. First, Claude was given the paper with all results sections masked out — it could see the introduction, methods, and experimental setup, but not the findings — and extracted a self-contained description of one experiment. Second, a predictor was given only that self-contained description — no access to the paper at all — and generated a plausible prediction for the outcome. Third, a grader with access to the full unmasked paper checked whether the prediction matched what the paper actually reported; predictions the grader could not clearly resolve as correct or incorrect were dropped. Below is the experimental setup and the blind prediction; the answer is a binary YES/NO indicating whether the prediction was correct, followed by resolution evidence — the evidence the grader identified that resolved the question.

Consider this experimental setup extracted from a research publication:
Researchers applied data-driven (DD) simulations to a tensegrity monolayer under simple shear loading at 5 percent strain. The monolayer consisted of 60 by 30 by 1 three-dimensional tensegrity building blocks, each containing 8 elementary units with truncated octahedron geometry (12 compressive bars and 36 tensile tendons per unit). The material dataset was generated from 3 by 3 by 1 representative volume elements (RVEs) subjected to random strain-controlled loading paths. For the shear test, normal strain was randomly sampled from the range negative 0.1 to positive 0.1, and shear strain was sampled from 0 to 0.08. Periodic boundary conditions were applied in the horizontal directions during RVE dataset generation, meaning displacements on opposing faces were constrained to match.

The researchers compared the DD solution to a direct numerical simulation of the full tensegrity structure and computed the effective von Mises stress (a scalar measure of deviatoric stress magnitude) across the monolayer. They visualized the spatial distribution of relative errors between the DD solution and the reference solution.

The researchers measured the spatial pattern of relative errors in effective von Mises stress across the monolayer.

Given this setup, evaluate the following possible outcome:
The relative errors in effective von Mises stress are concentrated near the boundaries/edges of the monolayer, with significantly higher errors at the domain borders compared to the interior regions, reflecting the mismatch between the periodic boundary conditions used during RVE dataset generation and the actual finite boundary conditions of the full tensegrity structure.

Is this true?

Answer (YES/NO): YES